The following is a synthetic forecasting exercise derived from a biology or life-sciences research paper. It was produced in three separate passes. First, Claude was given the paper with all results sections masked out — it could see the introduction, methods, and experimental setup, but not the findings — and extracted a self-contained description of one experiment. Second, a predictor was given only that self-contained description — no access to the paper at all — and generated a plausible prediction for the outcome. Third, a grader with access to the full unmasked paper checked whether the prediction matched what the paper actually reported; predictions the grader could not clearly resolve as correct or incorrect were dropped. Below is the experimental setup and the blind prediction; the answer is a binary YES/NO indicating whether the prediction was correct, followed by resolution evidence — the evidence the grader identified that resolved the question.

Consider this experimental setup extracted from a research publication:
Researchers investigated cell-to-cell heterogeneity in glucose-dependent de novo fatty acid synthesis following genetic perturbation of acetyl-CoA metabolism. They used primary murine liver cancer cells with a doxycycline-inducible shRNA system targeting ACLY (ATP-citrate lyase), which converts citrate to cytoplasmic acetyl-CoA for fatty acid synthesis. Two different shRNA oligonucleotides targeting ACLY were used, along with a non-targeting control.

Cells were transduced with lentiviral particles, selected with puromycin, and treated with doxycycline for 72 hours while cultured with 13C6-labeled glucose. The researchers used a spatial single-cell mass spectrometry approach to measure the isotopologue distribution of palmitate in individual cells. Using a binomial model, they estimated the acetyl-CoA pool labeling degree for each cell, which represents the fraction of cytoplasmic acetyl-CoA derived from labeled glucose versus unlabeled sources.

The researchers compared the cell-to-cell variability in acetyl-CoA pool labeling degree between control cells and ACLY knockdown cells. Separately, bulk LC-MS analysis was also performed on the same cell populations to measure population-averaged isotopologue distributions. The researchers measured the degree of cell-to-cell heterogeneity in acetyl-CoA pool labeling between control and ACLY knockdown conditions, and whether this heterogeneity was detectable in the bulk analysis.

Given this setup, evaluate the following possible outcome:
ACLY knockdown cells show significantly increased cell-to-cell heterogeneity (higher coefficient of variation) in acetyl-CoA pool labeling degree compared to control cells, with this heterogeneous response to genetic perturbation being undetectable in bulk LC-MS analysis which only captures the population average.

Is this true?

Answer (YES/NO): NO